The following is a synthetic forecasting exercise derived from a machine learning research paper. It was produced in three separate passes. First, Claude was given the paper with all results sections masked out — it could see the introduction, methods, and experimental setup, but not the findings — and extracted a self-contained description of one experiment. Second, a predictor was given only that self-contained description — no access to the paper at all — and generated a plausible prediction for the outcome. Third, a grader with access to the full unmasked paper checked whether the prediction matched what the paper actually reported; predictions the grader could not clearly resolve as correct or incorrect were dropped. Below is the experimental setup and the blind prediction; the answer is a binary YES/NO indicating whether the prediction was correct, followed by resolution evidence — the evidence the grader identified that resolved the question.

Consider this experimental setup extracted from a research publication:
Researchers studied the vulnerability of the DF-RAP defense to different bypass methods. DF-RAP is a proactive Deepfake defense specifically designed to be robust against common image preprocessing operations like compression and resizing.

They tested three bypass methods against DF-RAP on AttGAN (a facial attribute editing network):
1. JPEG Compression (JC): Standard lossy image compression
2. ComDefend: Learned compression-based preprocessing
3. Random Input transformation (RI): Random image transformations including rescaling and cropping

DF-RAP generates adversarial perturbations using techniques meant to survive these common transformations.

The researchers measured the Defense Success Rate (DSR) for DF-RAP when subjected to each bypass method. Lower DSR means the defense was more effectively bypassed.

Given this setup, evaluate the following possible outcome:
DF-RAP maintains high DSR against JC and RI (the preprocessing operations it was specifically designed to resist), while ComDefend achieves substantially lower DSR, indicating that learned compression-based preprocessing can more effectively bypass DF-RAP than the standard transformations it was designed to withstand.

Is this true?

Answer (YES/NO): NO